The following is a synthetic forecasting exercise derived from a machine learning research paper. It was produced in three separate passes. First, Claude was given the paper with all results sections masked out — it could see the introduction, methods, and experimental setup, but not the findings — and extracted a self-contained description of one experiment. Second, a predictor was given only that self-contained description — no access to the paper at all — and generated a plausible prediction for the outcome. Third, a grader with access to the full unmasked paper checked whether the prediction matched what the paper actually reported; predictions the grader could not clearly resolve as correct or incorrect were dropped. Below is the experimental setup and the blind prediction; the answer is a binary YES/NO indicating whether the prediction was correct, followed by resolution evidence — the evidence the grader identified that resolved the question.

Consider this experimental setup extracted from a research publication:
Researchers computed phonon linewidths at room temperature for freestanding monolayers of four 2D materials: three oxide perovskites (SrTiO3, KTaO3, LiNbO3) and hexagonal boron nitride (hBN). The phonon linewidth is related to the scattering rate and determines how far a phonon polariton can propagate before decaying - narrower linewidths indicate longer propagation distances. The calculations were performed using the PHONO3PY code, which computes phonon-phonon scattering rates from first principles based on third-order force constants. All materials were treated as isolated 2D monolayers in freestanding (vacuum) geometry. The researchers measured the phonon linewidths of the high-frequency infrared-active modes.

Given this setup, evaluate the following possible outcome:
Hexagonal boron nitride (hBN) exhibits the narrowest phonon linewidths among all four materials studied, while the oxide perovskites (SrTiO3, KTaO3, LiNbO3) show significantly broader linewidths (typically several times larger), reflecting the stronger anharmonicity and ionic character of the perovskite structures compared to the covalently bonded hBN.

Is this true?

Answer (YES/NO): YES